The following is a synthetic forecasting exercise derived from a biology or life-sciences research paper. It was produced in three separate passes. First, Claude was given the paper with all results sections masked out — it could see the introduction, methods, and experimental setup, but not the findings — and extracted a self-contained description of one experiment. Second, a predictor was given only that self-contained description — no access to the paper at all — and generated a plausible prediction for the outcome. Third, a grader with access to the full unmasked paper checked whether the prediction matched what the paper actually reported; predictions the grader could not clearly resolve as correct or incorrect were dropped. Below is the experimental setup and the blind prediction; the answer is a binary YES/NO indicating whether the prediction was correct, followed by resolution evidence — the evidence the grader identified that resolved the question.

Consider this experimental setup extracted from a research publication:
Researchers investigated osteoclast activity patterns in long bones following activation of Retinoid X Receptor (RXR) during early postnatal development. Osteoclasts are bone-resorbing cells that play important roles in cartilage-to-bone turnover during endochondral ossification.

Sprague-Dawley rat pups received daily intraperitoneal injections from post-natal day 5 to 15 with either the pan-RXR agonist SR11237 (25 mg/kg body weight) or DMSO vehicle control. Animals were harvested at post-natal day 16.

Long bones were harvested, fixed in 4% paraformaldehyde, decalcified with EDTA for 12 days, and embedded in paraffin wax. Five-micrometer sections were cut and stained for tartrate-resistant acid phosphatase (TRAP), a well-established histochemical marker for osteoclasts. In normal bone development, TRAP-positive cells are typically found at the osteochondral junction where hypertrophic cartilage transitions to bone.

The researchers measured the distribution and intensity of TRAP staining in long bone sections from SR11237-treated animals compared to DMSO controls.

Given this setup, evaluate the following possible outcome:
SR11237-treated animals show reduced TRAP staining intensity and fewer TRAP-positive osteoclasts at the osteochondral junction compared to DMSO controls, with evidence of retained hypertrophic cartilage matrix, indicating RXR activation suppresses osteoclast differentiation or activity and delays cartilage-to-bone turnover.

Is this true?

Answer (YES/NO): NO